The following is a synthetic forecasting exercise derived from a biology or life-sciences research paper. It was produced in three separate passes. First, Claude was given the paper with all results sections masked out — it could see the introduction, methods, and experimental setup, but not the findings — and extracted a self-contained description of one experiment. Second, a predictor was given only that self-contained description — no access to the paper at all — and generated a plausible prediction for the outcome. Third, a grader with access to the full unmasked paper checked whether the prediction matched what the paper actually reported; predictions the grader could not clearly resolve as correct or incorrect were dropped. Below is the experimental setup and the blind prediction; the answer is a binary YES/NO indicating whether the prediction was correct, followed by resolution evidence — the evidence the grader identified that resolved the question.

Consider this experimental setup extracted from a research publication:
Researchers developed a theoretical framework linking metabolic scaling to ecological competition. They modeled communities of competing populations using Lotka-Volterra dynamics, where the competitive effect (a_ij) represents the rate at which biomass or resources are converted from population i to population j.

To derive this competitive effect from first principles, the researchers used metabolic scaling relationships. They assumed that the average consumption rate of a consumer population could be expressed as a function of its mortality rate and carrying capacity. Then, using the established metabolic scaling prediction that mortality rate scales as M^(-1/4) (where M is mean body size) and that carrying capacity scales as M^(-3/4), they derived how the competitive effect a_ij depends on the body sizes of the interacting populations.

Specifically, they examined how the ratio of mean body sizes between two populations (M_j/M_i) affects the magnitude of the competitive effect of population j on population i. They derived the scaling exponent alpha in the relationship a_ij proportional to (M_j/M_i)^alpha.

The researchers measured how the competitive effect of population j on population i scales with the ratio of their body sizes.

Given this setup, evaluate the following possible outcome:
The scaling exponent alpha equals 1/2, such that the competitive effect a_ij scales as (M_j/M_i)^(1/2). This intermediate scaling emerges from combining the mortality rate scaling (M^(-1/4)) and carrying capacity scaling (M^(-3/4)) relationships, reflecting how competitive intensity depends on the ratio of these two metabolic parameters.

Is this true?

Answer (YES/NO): NO